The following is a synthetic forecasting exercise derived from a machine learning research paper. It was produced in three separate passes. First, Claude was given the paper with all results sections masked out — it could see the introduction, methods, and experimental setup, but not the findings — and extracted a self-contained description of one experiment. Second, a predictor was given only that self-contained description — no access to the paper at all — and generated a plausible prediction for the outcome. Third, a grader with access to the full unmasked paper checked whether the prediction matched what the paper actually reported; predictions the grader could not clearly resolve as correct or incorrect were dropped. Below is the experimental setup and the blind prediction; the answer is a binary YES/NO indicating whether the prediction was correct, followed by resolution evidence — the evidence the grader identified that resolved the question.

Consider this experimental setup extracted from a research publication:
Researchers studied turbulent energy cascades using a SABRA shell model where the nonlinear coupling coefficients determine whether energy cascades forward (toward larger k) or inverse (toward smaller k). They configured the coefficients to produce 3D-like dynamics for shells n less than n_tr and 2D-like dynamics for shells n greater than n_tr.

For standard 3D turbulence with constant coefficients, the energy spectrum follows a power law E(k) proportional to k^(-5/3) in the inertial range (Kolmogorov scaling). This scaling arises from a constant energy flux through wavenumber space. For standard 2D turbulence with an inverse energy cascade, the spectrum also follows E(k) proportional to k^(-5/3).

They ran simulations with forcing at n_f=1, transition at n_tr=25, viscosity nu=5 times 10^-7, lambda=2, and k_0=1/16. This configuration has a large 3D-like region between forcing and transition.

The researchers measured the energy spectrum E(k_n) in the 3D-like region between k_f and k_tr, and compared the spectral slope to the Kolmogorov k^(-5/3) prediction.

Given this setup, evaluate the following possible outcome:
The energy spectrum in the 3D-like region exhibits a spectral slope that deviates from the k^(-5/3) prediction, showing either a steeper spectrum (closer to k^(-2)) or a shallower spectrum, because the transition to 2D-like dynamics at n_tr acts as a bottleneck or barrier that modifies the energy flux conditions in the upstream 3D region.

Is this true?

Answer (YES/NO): NO